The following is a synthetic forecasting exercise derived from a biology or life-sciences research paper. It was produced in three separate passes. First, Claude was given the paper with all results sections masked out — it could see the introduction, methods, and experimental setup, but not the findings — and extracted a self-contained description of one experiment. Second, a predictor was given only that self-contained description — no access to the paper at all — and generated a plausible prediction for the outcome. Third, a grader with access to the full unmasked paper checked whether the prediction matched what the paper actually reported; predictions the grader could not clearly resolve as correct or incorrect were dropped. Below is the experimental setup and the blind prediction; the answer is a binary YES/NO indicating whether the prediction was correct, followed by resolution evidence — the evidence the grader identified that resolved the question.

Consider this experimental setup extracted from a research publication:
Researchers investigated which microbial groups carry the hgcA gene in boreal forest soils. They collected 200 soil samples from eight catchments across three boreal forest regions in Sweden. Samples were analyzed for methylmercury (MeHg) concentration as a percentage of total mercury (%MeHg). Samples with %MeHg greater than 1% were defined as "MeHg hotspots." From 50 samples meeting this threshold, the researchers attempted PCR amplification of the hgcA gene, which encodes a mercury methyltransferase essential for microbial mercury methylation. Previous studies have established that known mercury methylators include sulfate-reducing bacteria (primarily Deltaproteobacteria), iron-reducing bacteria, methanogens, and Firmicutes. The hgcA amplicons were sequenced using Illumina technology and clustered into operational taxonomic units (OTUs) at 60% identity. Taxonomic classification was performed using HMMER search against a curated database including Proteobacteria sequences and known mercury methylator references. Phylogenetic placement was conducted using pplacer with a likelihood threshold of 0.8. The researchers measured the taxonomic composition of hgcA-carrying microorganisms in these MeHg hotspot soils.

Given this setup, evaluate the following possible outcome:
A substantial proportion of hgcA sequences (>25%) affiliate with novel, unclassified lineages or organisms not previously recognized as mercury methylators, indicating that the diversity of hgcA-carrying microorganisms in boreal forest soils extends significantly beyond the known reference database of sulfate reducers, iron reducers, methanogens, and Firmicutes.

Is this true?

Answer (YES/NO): NO